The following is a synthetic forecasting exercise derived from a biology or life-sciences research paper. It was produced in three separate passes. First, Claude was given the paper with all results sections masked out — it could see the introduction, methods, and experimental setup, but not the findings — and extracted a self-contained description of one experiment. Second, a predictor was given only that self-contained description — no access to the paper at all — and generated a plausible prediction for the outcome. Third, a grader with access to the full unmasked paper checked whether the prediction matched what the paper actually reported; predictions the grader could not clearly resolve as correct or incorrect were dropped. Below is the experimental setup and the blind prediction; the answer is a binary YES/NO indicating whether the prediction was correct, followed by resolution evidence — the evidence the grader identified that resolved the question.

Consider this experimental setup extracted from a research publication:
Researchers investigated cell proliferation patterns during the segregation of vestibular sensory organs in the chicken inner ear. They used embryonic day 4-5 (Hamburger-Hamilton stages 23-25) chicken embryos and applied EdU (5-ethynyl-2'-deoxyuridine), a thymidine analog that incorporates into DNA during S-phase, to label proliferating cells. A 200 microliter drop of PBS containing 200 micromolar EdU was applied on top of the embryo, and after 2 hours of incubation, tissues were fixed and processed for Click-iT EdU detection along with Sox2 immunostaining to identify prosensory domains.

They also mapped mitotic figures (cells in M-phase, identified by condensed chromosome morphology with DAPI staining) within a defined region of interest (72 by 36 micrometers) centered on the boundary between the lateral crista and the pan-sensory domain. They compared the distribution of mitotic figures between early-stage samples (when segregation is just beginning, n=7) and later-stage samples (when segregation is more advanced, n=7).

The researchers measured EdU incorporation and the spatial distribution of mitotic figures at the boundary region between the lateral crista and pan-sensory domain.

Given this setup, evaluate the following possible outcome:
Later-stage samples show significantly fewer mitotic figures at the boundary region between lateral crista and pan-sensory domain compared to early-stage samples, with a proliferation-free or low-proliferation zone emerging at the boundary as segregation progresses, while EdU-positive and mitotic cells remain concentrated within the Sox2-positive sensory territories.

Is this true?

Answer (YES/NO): NO